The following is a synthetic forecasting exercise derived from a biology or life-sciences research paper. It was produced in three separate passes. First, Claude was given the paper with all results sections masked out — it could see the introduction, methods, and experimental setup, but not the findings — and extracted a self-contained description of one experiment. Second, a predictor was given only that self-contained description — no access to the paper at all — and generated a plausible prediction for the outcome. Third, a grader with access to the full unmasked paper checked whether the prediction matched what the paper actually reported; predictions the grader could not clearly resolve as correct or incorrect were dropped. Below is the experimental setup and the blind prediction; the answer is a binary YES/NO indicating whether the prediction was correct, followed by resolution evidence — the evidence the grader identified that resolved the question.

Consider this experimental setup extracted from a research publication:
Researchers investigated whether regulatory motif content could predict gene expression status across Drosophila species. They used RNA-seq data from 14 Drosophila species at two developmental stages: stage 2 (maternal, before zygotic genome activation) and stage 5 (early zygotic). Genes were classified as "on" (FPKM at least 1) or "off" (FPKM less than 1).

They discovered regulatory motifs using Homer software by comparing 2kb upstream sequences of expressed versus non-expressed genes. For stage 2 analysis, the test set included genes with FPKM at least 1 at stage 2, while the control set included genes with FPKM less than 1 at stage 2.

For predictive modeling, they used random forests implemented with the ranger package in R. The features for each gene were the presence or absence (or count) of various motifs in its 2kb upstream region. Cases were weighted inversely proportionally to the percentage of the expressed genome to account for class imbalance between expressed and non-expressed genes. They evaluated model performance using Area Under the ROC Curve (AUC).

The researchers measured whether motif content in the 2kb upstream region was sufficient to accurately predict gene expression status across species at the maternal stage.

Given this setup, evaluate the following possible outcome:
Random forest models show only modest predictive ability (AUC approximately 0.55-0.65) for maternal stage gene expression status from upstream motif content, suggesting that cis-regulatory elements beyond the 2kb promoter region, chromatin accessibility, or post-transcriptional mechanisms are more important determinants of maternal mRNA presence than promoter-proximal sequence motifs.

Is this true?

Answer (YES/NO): NO